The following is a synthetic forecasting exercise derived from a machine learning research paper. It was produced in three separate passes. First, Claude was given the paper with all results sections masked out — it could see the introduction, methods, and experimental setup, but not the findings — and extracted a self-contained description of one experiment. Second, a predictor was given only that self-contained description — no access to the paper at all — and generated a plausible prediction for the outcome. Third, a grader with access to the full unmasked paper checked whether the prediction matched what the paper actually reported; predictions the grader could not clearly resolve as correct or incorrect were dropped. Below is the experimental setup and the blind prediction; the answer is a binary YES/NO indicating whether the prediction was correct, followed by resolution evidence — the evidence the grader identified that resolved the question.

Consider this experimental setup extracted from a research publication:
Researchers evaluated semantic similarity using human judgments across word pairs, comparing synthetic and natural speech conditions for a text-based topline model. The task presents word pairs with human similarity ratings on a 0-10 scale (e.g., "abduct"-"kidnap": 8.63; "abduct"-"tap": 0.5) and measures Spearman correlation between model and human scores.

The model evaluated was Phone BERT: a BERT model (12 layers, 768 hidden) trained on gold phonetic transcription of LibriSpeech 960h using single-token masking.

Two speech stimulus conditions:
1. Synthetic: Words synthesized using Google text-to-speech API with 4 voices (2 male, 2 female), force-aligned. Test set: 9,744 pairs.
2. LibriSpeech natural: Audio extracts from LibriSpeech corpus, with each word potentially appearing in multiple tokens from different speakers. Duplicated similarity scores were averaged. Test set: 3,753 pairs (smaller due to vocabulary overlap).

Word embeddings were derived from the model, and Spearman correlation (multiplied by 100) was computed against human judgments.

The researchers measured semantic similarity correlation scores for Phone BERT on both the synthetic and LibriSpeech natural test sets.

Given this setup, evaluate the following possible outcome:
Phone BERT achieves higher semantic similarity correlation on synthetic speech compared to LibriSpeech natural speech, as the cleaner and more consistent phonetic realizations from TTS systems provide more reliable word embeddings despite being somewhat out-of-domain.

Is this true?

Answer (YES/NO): NO